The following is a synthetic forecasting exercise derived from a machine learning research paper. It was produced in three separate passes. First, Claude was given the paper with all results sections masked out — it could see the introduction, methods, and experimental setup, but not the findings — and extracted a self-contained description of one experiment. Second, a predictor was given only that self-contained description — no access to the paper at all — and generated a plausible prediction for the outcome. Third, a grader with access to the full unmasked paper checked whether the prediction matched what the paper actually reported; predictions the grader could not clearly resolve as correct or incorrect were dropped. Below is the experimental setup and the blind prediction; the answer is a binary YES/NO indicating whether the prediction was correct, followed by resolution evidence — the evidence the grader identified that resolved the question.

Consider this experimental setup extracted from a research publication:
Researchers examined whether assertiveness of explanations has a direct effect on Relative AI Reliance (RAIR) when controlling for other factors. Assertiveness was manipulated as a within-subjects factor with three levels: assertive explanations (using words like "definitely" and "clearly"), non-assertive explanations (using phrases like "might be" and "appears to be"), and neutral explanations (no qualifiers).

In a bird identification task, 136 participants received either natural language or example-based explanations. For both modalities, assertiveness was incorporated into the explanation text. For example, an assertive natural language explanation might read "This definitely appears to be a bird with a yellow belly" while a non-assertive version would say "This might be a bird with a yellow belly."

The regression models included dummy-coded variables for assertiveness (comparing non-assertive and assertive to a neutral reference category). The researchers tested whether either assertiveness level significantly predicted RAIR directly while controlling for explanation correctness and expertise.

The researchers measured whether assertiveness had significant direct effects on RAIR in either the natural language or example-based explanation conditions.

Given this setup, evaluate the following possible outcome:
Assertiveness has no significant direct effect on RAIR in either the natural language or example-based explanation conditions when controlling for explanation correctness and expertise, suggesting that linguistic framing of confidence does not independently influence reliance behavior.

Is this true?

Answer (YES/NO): YES